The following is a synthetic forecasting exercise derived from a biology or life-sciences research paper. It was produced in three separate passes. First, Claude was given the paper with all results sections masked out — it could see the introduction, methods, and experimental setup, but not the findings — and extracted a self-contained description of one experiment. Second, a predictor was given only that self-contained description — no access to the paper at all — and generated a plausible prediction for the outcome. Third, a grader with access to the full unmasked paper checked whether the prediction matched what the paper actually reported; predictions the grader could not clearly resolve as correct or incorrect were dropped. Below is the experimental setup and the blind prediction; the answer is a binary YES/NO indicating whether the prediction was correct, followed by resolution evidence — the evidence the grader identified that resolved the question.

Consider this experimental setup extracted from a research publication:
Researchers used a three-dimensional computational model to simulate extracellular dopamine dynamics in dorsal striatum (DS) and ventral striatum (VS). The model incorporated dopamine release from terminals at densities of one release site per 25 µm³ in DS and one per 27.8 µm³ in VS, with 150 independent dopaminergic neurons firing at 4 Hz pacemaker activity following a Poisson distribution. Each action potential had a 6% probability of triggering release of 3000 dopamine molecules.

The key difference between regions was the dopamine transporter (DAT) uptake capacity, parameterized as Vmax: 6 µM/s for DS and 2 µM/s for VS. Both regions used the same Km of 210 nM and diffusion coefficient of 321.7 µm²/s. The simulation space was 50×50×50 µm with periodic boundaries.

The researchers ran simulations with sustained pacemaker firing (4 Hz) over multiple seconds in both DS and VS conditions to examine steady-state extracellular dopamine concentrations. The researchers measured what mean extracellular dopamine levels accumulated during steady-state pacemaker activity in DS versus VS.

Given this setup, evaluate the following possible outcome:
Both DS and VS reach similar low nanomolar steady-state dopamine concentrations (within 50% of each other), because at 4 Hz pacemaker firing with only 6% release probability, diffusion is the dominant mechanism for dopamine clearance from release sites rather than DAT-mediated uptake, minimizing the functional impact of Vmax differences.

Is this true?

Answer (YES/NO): NO